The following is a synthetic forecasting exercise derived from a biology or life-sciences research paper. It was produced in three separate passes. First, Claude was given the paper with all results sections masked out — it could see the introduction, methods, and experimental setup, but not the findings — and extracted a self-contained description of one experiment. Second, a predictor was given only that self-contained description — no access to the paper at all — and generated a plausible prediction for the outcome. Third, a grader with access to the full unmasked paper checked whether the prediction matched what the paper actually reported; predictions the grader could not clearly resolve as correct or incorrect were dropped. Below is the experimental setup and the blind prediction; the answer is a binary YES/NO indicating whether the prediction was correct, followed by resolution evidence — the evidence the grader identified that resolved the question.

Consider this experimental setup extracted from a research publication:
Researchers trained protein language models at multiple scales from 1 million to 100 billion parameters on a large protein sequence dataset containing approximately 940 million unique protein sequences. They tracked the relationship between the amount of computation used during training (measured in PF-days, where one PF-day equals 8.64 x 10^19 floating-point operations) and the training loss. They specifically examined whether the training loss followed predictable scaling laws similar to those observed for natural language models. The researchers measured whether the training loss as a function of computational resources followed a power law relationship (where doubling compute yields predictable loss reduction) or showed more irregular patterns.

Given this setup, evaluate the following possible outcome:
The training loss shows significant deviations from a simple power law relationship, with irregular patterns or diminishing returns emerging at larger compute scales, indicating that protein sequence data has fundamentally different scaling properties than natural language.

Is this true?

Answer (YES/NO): NO